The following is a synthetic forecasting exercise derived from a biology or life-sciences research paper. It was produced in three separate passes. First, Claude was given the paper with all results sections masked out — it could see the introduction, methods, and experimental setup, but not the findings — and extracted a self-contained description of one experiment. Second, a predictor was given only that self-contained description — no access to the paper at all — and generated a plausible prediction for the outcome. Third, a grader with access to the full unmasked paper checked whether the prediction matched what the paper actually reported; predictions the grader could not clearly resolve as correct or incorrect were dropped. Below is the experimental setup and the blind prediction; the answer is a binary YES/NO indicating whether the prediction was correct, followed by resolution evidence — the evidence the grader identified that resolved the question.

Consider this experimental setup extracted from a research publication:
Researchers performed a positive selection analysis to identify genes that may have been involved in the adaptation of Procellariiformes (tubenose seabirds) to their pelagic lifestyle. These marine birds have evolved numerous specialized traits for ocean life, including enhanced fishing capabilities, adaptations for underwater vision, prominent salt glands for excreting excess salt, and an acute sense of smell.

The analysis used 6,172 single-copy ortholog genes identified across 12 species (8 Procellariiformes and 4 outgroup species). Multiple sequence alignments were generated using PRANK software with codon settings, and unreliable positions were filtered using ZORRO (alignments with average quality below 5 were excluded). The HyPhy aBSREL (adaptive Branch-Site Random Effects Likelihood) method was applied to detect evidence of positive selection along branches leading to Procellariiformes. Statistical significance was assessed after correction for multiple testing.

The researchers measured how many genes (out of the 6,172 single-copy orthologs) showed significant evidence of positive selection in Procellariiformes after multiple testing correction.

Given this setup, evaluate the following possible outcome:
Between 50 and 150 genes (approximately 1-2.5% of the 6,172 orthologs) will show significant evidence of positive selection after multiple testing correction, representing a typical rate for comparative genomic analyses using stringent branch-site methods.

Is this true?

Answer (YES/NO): NO